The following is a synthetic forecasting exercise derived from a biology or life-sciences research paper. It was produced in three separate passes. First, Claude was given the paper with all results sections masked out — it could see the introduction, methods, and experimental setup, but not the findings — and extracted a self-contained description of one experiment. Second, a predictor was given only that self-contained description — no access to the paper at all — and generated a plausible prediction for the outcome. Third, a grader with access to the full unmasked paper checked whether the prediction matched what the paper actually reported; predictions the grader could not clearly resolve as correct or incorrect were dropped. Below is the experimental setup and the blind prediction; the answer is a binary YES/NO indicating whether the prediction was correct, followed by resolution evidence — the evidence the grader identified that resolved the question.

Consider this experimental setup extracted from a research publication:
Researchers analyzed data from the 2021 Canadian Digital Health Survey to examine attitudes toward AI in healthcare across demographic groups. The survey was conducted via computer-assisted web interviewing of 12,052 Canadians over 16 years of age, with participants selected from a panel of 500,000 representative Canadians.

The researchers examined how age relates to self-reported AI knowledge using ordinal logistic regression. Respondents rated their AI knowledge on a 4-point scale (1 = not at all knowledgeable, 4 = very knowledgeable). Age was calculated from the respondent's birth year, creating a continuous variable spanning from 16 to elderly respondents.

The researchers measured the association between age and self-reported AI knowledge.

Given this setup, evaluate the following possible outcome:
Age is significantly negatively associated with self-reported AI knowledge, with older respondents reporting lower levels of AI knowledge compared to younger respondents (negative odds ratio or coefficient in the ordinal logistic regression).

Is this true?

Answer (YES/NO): YES